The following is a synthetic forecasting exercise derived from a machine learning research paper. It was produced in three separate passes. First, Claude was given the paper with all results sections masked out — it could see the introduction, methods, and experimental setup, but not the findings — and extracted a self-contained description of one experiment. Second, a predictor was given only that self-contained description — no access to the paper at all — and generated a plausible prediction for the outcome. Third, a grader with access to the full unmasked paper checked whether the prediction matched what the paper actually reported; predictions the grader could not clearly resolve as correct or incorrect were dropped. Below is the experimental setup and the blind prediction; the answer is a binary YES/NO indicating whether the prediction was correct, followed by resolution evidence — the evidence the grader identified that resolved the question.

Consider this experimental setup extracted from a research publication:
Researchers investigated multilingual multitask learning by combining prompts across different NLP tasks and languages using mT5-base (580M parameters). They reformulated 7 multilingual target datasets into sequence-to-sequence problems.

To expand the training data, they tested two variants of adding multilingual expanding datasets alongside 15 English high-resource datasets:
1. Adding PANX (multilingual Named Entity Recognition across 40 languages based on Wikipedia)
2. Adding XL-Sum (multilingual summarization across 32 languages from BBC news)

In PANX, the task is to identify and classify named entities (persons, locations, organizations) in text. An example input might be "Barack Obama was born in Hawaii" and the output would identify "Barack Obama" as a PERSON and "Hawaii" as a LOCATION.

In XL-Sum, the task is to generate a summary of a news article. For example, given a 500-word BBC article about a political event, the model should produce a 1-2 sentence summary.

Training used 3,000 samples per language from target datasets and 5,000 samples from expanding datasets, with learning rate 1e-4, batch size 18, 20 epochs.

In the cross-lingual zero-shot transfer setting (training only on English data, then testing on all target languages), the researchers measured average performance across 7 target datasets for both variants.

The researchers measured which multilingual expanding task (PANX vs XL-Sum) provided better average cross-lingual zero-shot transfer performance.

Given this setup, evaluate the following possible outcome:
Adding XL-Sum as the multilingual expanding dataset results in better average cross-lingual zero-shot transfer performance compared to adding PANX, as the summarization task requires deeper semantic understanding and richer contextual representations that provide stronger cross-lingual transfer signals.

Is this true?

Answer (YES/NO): NO